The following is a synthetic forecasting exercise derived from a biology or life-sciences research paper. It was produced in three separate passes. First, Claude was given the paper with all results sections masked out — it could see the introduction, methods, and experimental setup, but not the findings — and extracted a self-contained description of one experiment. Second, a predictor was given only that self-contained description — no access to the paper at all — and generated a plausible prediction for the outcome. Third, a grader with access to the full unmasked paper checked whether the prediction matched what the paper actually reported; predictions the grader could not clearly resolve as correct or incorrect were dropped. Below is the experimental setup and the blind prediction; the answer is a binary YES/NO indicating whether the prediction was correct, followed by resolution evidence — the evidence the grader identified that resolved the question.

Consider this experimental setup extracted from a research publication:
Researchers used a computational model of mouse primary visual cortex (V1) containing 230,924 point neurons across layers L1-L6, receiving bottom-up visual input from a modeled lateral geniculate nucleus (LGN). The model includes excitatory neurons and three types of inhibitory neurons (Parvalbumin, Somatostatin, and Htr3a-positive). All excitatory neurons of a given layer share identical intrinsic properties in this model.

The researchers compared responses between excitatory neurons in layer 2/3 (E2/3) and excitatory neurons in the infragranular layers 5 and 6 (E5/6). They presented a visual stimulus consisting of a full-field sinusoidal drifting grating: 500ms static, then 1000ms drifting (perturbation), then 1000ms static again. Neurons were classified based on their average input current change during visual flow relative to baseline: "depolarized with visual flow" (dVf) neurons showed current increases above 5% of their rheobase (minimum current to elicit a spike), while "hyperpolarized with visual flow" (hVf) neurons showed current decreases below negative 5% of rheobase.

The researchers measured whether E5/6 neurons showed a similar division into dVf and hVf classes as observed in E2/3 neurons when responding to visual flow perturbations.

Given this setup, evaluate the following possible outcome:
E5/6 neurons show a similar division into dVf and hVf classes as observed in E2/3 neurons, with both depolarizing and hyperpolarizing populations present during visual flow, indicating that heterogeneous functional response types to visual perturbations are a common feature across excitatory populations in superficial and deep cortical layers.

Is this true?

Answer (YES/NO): NO